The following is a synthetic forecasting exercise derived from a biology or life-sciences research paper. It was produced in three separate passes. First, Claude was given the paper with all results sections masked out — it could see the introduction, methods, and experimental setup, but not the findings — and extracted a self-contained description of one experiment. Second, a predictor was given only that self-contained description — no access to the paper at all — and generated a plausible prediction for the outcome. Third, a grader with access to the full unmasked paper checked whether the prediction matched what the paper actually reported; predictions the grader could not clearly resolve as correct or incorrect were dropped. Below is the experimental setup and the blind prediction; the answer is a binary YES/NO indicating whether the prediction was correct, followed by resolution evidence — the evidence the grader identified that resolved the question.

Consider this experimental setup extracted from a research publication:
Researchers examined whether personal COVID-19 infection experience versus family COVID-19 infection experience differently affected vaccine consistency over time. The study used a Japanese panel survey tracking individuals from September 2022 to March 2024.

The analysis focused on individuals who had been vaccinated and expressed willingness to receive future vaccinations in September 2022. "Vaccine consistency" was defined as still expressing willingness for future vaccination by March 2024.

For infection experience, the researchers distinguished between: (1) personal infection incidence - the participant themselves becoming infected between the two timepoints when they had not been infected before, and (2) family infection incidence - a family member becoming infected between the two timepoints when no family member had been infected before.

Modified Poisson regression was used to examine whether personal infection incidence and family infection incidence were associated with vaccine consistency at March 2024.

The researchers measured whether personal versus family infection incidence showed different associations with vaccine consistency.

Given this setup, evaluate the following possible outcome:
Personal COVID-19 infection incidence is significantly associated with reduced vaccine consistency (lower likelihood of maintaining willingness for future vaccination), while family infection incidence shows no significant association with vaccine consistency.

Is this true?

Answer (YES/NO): NO